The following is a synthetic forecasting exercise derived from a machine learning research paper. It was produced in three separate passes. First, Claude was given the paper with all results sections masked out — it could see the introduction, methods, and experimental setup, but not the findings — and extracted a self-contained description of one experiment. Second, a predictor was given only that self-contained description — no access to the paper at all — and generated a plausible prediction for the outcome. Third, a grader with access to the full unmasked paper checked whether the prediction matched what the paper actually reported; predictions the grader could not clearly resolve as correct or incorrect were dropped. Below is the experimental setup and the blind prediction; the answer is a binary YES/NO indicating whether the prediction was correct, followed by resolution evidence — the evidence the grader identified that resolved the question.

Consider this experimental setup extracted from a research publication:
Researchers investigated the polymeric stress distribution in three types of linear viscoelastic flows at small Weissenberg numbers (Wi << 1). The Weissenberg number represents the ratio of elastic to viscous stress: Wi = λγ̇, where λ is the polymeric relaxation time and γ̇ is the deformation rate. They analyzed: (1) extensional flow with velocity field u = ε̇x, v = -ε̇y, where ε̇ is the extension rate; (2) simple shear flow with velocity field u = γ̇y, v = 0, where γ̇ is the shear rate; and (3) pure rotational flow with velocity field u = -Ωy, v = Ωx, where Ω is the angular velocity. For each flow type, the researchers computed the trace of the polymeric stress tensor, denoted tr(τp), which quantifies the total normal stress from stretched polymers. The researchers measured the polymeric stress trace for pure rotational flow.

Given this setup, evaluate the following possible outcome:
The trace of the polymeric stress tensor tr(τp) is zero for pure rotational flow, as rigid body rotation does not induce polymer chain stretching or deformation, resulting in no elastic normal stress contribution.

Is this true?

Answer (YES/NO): YES